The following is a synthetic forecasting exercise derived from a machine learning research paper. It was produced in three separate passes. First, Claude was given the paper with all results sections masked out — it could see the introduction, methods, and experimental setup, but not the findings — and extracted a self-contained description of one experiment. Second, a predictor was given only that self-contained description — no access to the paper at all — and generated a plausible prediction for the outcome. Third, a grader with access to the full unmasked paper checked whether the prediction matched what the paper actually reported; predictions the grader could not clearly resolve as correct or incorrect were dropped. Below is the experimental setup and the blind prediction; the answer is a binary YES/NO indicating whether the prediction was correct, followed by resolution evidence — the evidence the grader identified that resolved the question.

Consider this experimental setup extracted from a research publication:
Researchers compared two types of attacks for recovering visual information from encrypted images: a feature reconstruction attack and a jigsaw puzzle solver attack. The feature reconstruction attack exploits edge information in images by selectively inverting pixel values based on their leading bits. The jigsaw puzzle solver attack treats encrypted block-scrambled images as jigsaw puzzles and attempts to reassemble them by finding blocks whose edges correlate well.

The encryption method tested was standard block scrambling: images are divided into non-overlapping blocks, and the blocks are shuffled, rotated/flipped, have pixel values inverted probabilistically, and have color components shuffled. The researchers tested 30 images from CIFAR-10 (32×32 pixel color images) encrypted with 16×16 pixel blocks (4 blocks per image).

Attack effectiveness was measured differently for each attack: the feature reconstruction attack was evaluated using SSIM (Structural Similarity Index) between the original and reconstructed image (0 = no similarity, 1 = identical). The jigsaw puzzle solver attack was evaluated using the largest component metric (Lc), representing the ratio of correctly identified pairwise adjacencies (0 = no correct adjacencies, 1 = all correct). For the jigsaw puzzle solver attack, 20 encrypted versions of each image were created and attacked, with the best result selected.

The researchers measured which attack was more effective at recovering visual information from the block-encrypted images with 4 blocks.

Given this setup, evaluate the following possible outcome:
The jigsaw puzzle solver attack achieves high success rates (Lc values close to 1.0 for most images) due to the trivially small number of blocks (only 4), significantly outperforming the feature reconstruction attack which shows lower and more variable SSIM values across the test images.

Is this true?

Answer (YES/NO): YES